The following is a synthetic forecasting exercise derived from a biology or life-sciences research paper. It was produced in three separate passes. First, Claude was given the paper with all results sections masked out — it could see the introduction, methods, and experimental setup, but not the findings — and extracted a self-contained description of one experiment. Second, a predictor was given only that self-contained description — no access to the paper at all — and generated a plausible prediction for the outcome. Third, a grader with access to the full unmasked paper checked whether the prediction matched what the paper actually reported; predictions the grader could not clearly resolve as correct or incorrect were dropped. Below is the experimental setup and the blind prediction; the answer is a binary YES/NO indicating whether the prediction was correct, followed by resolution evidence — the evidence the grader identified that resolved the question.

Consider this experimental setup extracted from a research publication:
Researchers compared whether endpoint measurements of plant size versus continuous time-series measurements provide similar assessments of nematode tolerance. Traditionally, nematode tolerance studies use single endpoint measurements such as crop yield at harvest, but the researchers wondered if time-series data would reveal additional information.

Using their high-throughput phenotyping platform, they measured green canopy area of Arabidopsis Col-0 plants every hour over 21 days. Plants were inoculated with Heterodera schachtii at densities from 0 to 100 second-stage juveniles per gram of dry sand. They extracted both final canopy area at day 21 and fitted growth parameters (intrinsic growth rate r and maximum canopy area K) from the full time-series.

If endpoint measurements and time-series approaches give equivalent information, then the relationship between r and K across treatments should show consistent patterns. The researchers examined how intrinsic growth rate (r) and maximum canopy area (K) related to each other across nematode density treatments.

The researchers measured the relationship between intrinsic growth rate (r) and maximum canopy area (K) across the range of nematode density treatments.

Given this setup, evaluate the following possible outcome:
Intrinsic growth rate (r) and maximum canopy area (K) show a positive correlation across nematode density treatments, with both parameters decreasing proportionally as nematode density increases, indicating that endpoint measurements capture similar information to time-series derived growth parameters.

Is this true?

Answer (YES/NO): NO